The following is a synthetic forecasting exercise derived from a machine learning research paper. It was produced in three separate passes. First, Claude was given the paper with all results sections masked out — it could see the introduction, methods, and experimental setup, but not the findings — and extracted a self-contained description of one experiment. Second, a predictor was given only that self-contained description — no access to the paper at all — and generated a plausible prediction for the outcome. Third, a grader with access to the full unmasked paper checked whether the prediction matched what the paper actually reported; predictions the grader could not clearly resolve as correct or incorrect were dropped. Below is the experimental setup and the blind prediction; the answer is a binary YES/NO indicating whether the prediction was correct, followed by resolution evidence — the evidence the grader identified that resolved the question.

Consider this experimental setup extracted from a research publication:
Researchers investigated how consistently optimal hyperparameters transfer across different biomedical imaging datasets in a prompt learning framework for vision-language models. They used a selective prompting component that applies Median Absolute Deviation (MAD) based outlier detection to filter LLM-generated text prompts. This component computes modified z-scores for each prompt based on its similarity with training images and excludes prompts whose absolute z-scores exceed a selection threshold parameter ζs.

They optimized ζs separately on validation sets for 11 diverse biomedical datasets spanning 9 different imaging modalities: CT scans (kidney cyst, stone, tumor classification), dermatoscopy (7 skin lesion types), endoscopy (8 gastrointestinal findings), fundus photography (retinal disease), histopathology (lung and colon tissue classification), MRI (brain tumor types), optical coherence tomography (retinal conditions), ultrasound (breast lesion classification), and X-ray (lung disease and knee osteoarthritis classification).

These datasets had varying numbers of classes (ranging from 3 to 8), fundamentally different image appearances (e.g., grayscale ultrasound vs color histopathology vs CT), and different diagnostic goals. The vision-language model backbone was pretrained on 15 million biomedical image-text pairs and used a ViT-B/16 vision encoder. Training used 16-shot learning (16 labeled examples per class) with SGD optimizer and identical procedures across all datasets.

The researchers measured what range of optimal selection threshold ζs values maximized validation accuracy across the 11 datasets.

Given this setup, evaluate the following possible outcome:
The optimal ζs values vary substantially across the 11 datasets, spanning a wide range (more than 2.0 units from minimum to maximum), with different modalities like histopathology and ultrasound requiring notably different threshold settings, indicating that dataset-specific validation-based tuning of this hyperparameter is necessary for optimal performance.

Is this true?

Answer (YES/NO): NO